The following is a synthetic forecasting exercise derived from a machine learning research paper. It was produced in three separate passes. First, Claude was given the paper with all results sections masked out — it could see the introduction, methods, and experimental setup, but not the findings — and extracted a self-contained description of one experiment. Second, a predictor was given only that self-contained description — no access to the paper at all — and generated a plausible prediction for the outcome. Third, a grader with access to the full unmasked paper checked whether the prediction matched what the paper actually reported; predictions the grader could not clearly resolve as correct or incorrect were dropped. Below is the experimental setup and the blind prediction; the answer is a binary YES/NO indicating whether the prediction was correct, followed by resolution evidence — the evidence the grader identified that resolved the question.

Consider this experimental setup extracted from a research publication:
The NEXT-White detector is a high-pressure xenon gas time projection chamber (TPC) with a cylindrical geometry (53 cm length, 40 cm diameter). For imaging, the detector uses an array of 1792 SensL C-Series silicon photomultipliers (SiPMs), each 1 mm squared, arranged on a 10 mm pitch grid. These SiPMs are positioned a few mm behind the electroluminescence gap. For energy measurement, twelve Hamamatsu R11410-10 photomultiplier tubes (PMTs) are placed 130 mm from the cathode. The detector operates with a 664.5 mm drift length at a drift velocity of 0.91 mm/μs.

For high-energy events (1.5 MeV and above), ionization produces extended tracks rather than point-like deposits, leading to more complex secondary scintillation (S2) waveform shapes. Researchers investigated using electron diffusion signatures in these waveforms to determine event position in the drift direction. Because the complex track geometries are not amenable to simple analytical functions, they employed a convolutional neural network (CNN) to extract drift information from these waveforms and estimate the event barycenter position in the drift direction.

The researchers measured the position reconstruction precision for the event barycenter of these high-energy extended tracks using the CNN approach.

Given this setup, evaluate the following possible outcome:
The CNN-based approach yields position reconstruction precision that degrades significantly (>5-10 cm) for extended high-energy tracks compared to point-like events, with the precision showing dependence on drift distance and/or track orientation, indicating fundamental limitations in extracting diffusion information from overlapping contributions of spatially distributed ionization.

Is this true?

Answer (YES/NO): NO